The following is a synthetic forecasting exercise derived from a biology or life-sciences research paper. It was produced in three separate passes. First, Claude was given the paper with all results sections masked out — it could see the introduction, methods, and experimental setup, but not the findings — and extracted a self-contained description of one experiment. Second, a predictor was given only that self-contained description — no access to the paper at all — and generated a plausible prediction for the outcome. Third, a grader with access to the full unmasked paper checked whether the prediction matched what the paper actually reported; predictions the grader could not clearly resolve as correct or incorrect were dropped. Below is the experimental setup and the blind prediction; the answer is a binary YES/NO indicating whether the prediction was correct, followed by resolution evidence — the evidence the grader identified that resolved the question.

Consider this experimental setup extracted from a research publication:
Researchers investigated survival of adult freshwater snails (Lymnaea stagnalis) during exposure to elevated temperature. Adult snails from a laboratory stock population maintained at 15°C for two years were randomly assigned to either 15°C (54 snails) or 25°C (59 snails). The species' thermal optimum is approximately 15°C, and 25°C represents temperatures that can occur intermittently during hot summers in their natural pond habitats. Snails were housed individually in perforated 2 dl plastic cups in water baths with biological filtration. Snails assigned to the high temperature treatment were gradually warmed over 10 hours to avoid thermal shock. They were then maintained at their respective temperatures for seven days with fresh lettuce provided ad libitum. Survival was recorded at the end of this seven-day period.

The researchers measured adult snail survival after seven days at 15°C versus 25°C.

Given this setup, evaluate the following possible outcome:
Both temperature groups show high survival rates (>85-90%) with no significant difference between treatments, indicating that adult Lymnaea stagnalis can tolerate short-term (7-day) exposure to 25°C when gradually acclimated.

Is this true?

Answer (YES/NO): NO